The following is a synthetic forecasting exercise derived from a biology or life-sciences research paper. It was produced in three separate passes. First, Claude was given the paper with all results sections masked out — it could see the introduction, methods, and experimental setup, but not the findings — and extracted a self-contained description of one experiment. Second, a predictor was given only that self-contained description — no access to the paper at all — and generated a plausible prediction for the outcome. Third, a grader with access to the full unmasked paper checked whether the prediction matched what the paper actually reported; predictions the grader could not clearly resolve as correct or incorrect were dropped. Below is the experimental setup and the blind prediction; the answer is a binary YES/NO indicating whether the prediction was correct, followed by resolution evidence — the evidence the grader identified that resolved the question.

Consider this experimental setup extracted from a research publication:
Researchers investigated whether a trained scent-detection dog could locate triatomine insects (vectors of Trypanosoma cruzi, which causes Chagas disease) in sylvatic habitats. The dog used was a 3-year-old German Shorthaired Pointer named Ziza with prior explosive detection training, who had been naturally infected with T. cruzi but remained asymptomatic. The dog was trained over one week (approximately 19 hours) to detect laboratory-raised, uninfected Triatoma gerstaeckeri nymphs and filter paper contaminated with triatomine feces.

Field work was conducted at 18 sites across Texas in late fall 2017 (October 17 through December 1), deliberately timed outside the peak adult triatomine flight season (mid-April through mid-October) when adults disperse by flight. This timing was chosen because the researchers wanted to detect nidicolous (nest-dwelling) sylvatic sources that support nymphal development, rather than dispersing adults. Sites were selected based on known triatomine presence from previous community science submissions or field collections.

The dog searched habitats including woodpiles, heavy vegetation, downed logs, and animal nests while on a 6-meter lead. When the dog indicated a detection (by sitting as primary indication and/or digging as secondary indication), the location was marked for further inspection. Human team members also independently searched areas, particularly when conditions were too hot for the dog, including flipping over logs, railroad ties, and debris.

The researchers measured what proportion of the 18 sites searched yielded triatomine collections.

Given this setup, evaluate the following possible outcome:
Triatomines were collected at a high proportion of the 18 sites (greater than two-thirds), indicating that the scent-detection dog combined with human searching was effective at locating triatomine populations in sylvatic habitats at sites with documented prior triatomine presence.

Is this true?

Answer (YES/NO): NO